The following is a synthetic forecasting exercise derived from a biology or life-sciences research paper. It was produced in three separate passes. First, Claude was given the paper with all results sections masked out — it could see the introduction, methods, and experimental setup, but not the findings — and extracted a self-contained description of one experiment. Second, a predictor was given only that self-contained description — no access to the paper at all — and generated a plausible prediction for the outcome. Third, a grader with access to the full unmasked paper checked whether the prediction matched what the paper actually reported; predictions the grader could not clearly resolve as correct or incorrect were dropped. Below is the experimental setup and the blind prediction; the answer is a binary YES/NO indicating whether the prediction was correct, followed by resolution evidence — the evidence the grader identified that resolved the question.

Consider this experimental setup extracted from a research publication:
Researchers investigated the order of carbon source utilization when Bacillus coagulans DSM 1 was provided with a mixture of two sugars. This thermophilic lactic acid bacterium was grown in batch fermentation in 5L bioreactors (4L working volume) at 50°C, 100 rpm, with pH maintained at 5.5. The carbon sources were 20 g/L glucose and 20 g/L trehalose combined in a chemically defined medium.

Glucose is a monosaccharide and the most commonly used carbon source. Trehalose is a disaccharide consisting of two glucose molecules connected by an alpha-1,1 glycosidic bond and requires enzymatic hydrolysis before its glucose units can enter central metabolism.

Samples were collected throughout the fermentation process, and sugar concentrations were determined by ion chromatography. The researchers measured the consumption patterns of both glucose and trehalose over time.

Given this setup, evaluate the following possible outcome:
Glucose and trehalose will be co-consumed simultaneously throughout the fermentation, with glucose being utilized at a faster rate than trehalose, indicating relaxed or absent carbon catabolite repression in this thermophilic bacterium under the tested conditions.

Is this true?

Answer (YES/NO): NO